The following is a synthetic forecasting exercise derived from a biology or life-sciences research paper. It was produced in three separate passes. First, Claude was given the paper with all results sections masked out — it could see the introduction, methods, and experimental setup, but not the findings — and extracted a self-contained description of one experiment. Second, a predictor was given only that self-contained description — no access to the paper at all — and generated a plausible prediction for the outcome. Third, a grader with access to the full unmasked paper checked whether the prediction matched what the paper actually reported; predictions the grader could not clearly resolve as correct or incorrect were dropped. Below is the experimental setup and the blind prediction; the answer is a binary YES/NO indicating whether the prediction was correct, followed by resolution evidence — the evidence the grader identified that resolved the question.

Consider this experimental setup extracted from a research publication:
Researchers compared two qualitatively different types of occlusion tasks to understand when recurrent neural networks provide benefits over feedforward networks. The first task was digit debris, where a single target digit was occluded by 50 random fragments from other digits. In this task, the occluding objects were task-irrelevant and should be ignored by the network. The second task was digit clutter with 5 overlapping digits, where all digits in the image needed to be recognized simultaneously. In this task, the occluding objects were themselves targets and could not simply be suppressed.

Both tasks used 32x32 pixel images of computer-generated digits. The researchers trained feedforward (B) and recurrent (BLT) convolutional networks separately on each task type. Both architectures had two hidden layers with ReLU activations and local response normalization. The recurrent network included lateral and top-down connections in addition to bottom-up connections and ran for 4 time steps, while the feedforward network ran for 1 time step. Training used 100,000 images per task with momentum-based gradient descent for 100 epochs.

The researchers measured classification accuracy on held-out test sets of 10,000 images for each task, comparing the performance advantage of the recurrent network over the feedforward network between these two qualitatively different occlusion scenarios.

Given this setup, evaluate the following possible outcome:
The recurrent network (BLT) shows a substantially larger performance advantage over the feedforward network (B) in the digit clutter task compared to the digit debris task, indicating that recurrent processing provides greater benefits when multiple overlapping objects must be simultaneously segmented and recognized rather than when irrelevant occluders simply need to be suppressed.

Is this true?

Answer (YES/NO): NO